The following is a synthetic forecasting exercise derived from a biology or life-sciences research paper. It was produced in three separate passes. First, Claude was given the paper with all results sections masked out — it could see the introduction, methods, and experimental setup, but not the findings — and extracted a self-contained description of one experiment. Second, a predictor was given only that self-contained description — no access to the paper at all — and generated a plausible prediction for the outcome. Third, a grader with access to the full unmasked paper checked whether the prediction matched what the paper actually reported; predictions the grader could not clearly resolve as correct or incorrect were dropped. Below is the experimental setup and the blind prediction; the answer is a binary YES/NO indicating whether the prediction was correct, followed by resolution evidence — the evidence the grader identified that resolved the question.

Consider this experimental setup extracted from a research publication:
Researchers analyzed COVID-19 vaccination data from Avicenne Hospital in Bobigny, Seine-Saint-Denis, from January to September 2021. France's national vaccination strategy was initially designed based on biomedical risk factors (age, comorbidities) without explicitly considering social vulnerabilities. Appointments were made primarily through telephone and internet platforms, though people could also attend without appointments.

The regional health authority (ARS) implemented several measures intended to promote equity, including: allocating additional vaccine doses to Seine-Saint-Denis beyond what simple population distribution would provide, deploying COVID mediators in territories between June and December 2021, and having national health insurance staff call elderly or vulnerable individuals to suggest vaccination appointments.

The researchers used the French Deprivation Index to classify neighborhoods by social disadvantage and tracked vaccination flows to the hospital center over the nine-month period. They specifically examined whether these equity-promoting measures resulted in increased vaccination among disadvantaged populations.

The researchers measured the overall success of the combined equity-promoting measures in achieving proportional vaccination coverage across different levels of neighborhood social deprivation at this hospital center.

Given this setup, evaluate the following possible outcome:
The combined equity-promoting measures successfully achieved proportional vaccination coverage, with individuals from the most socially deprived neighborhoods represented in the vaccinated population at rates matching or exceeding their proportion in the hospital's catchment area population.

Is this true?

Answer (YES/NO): NO